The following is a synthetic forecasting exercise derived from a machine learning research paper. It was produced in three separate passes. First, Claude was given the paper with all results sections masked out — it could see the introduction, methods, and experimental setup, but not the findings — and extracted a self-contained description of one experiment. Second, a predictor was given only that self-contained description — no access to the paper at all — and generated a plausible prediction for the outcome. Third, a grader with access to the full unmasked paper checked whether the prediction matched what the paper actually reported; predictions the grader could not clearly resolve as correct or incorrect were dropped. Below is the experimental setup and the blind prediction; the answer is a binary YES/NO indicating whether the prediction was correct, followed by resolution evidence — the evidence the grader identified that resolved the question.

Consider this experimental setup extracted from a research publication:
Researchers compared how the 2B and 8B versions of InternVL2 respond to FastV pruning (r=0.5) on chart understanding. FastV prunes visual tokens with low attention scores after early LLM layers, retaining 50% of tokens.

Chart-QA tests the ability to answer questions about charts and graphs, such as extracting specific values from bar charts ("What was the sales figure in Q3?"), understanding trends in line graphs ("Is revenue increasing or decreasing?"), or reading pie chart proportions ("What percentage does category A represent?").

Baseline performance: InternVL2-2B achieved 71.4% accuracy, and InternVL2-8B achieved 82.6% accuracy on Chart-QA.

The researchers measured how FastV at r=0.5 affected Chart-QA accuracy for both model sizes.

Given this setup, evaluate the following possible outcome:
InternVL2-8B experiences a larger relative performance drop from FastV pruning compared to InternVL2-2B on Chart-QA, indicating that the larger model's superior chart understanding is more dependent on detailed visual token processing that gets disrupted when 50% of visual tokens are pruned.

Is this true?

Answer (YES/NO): NO